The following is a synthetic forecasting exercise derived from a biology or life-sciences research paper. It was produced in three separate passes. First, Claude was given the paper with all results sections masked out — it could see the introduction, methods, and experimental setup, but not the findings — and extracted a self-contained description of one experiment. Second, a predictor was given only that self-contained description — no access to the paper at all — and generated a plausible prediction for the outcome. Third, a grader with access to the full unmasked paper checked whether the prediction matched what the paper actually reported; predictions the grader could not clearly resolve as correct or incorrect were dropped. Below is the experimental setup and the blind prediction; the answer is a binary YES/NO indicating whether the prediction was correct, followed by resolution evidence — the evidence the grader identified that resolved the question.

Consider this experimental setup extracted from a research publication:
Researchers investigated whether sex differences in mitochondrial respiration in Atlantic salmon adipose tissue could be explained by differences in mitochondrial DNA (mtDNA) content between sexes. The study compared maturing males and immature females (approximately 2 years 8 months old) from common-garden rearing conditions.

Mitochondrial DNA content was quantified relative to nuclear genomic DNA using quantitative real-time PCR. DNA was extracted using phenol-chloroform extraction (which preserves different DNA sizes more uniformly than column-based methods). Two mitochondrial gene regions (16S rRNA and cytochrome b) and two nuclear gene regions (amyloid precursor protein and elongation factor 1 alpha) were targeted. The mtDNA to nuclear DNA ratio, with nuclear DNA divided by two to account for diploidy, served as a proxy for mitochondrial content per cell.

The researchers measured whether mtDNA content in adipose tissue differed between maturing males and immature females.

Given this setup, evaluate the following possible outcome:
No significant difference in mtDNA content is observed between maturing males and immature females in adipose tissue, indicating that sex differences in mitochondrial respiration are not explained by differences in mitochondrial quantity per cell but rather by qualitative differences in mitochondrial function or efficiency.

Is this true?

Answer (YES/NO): NO